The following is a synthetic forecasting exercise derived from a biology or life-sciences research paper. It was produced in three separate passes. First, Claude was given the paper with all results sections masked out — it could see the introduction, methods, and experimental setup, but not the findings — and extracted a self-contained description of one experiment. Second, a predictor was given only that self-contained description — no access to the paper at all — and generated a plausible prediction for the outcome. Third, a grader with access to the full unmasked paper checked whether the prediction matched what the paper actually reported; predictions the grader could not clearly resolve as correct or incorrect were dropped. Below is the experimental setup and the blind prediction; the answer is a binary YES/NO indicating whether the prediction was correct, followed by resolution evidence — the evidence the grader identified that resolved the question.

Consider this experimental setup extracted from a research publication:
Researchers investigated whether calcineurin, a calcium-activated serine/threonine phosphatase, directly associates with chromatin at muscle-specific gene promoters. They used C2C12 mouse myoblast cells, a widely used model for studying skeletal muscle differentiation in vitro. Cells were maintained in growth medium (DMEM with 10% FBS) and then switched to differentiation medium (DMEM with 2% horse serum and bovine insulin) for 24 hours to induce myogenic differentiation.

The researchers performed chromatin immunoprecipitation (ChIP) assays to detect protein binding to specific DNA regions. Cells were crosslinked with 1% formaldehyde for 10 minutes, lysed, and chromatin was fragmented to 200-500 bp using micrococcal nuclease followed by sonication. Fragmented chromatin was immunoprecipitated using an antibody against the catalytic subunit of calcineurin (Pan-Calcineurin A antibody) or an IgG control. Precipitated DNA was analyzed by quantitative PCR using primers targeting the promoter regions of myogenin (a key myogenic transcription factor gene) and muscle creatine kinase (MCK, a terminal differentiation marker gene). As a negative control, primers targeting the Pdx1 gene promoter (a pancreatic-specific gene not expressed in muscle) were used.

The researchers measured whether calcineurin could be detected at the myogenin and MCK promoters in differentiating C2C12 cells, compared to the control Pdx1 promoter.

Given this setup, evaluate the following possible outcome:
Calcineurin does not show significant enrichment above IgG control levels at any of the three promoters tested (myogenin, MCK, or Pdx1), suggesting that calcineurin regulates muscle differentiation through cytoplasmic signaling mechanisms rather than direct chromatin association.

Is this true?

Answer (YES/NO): NO